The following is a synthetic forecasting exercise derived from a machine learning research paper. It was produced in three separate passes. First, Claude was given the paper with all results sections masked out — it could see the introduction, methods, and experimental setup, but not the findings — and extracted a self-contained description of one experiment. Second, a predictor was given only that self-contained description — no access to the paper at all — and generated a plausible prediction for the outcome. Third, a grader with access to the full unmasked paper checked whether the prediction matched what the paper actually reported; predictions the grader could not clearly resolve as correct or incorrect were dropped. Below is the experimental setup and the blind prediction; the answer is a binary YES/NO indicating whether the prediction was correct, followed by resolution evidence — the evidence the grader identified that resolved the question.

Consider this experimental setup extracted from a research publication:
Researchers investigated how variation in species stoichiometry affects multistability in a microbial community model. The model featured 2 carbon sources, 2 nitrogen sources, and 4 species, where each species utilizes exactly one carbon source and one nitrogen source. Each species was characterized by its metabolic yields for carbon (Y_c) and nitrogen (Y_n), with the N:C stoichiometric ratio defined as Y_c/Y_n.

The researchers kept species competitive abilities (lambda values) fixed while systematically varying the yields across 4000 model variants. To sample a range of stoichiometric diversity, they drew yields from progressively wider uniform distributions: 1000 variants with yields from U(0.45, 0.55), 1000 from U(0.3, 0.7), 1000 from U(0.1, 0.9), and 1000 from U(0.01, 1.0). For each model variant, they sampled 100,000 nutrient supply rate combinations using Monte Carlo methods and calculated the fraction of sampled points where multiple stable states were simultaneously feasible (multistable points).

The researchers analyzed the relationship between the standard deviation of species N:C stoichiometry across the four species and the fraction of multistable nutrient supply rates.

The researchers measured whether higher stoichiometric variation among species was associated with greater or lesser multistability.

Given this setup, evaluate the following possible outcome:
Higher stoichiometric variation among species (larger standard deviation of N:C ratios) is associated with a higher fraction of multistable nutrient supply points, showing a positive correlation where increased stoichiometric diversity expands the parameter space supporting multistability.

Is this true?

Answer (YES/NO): YES